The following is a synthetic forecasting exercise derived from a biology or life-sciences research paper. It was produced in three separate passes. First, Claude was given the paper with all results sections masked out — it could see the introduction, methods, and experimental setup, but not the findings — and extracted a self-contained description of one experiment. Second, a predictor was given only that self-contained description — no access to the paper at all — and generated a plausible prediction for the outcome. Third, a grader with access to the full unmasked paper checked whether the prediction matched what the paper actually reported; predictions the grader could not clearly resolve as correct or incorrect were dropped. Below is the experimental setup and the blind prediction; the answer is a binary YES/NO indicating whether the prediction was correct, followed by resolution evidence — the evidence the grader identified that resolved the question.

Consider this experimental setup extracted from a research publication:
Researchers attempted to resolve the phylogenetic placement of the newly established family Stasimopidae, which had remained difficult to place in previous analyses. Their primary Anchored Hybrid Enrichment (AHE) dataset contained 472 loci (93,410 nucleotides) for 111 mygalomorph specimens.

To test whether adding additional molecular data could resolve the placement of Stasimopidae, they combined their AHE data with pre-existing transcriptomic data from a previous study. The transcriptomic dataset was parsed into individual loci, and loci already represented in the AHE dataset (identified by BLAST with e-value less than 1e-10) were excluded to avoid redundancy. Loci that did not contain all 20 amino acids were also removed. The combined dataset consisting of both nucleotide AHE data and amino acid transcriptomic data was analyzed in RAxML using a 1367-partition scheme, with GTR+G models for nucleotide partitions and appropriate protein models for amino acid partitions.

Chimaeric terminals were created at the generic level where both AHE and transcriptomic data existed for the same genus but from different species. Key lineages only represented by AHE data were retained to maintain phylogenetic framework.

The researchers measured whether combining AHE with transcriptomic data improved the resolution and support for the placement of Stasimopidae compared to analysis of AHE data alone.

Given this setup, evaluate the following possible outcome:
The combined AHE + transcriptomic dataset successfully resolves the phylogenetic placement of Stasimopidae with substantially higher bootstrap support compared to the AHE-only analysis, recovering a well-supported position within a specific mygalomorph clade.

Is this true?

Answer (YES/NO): NO